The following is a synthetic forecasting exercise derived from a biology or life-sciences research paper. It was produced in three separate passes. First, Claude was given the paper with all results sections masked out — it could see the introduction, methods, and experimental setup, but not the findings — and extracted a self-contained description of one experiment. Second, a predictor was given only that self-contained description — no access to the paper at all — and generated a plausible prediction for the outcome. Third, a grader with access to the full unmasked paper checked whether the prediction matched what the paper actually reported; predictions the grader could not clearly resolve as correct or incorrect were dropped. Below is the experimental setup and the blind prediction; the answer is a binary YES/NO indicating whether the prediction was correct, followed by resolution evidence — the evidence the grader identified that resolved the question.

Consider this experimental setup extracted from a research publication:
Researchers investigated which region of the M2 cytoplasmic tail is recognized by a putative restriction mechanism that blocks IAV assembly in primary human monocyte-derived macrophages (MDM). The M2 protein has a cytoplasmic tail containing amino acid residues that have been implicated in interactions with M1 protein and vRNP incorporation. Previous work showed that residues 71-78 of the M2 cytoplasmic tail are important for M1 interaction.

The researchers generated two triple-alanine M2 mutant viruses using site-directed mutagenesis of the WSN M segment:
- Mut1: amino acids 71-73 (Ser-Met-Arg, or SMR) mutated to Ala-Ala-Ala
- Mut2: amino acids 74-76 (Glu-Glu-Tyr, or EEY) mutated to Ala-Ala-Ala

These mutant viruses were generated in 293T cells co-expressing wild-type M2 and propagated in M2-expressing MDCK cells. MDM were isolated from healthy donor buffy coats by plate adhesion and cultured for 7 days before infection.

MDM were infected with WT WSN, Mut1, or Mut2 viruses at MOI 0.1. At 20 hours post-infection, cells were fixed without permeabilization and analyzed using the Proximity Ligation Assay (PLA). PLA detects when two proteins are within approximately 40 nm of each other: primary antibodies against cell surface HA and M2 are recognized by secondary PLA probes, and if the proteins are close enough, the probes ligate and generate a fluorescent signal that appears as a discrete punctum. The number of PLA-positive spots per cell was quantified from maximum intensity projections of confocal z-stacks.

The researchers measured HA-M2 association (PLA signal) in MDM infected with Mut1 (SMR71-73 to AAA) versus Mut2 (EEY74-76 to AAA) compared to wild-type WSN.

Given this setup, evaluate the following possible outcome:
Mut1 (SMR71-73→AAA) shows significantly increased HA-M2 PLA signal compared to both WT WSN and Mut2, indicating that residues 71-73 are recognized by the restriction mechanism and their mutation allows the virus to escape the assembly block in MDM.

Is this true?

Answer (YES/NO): NO